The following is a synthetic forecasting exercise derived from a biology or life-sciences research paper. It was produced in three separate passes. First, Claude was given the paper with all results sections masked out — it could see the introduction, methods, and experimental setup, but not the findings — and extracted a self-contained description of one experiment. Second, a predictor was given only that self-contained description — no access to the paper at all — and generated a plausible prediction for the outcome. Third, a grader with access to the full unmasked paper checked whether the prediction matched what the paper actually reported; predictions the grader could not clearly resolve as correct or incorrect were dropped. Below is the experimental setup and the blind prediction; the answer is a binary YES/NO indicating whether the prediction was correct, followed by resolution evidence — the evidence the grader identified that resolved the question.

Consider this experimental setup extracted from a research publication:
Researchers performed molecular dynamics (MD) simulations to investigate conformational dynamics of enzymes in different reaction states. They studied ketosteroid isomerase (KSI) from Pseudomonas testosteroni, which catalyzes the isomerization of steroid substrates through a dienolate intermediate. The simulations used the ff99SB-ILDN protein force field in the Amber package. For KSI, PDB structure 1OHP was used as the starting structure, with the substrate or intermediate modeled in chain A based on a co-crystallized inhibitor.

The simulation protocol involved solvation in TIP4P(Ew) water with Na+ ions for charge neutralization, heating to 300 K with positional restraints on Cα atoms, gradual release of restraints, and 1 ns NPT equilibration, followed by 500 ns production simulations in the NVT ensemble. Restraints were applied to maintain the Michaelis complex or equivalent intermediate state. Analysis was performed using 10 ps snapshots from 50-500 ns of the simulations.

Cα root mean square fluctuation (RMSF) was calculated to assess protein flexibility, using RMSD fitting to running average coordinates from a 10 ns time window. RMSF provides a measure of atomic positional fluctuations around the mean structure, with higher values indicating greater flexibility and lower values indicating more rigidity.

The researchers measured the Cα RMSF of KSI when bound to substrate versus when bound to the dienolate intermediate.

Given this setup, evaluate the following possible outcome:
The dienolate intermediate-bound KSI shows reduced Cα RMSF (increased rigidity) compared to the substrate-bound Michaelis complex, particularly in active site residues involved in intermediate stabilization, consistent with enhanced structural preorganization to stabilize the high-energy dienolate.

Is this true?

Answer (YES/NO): YES